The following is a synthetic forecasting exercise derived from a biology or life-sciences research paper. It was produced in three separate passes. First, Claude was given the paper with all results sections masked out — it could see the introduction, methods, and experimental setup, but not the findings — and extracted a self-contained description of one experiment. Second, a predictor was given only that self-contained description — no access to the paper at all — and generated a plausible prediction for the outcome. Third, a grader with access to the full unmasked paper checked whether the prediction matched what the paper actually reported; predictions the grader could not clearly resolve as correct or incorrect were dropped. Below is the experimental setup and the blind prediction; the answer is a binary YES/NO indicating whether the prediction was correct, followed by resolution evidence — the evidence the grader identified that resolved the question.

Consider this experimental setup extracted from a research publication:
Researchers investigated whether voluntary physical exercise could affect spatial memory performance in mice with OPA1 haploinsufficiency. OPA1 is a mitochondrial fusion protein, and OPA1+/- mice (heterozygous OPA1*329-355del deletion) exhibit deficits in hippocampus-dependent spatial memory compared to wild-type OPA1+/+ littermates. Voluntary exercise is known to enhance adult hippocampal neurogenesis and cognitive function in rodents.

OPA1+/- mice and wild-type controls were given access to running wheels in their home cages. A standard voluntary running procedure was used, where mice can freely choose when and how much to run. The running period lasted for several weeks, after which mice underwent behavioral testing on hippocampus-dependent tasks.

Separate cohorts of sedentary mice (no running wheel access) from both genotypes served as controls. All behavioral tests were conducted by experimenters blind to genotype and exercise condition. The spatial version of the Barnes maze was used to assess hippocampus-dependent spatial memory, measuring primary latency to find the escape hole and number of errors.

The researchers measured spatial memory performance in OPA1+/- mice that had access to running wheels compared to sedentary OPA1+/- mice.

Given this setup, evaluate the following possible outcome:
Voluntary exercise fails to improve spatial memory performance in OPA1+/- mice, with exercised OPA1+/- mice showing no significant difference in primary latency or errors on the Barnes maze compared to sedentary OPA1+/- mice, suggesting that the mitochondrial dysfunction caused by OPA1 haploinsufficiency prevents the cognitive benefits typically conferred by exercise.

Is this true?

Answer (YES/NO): NO